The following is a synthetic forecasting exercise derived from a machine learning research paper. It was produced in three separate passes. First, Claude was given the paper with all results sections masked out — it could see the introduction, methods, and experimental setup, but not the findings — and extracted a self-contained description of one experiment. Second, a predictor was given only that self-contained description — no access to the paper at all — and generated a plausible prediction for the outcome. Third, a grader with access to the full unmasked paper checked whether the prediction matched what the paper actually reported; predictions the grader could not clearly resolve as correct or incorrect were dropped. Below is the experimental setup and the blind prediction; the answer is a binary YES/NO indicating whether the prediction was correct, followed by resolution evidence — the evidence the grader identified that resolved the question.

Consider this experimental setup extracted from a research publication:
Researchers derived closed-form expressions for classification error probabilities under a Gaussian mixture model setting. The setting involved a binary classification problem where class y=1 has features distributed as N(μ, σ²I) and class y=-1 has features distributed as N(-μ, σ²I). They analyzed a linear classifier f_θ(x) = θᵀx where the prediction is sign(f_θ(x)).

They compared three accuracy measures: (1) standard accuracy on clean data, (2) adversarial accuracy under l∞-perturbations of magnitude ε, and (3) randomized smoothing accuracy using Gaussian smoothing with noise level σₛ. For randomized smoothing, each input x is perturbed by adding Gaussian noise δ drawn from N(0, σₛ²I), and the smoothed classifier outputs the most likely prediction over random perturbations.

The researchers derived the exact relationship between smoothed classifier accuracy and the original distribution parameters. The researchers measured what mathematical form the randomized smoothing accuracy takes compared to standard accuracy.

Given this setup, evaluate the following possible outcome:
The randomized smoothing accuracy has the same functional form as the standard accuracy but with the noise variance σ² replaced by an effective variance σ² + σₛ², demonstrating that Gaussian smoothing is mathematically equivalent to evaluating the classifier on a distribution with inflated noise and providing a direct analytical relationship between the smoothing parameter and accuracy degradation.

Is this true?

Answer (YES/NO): YES